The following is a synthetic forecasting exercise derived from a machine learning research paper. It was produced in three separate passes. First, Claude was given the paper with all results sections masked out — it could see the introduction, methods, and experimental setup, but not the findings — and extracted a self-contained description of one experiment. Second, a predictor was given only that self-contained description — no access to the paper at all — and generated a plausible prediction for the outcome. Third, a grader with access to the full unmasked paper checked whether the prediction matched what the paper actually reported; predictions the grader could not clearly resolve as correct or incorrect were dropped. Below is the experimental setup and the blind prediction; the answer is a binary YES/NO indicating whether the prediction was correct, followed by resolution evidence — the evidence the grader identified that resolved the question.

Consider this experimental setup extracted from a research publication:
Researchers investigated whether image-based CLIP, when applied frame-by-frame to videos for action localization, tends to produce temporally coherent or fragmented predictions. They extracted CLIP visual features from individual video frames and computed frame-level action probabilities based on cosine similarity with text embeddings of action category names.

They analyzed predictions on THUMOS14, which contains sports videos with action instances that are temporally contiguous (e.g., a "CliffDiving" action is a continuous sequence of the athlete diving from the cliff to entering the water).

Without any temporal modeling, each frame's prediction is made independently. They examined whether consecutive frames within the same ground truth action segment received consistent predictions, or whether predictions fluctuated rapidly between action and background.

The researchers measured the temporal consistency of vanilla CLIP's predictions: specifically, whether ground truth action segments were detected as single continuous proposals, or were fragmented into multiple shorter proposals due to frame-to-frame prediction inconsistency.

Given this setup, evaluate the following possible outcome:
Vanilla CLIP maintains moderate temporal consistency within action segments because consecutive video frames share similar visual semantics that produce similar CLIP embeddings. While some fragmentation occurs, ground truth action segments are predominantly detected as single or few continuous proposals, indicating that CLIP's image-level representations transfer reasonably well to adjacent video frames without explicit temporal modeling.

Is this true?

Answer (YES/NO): NO